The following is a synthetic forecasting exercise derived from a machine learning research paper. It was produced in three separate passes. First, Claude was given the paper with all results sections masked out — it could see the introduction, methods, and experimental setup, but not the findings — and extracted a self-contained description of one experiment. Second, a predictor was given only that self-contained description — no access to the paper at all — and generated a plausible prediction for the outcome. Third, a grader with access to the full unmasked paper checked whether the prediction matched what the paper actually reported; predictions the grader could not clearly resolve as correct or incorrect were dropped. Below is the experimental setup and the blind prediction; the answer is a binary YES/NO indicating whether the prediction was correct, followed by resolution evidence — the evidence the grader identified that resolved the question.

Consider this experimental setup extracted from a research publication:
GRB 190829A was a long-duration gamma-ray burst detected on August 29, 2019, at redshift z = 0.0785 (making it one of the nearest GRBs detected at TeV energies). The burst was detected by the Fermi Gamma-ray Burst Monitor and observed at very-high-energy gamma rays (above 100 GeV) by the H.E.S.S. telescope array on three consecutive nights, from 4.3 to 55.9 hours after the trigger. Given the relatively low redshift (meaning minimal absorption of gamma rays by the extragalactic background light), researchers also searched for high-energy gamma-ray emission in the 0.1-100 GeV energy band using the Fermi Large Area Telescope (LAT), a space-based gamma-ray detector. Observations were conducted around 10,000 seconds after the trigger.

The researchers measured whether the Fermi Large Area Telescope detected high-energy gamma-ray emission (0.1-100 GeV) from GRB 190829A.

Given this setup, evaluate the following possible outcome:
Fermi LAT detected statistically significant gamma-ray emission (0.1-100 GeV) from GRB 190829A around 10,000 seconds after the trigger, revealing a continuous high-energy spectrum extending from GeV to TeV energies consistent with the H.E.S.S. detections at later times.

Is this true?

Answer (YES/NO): NO